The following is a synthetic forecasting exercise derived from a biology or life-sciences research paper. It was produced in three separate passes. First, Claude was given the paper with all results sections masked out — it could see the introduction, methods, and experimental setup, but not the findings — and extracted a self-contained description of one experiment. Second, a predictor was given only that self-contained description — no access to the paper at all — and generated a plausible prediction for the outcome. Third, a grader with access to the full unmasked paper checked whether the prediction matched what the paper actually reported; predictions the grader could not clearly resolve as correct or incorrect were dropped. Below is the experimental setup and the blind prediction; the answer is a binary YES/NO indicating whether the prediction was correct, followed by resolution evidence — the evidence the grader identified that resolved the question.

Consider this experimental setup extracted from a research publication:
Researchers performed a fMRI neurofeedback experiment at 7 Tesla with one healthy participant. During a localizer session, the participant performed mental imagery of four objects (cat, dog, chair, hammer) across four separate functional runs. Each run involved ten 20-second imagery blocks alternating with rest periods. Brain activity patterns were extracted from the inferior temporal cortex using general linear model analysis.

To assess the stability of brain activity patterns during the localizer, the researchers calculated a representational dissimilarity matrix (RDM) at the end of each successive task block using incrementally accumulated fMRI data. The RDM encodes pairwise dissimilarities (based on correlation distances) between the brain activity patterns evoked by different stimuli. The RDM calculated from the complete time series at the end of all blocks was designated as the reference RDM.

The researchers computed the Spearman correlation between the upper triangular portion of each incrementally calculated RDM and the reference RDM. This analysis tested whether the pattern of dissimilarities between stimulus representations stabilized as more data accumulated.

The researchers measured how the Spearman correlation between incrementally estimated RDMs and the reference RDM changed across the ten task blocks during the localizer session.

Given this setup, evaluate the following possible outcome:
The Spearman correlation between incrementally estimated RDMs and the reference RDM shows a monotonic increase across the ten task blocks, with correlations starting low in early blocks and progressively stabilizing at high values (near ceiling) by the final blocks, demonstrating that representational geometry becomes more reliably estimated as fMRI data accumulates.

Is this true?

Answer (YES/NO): NO